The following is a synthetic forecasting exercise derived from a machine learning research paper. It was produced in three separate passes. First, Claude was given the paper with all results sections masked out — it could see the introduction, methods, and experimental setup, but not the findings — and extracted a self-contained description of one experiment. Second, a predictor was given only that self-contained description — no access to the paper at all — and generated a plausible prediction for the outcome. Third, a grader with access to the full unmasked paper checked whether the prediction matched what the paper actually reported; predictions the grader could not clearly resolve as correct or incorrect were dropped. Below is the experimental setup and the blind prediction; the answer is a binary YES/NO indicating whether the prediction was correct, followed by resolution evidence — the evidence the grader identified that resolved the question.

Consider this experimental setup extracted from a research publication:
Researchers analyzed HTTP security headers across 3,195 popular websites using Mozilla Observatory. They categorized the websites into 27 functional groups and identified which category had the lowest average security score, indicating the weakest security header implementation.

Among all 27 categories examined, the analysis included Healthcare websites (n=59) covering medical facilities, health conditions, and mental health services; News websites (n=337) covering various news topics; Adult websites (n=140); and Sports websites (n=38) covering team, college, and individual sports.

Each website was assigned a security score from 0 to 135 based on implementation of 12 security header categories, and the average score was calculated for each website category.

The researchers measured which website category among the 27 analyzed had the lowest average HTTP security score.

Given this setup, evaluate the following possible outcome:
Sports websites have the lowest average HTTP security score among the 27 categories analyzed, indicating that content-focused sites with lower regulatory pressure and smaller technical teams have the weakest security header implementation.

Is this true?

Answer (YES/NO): NO